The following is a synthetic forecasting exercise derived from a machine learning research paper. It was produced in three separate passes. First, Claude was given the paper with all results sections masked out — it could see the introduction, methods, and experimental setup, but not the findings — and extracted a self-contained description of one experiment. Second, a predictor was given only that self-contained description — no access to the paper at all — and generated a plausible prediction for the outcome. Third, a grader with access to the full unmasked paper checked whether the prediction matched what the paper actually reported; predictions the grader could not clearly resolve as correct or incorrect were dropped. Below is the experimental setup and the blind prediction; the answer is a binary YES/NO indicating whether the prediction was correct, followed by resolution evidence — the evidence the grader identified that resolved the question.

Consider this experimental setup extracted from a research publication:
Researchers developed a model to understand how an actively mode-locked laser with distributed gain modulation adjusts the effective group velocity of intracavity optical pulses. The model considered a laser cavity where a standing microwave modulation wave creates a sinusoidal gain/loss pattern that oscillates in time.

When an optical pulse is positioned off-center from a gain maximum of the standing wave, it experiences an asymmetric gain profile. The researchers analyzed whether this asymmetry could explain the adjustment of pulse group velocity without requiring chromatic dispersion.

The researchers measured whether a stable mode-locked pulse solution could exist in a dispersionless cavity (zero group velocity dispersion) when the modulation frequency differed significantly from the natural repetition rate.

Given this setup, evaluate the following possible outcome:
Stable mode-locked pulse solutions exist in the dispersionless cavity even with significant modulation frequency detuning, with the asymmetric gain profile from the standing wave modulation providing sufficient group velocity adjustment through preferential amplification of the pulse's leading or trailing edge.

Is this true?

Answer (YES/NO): YES